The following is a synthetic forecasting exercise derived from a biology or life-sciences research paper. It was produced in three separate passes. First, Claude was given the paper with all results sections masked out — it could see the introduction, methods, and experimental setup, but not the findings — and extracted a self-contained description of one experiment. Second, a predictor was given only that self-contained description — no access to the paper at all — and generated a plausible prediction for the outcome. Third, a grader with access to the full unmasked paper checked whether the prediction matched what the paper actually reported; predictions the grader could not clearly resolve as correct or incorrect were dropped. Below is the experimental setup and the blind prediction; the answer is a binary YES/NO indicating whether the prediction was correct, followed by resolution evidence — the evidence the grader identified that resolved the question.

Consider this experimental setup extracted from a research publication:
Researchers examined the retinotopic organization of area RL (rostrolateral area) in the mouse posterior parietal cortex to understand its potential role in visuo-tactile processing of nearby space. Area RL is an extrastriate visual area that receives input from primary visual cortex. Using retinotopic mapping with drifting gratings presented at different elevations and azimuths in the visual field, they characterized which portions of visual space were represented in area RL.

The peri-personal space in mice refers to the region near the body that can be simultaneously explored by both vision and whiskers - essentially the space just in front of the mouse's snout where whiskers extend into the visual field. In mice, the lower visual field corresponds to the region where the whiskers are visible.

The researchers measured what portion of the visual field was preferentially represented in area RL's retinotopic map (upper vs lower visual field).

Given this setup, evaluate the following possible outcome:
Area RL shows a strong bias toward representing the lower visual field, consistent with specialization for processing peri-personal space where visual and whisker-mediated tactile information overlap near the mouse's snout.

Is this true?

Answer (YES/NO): YES